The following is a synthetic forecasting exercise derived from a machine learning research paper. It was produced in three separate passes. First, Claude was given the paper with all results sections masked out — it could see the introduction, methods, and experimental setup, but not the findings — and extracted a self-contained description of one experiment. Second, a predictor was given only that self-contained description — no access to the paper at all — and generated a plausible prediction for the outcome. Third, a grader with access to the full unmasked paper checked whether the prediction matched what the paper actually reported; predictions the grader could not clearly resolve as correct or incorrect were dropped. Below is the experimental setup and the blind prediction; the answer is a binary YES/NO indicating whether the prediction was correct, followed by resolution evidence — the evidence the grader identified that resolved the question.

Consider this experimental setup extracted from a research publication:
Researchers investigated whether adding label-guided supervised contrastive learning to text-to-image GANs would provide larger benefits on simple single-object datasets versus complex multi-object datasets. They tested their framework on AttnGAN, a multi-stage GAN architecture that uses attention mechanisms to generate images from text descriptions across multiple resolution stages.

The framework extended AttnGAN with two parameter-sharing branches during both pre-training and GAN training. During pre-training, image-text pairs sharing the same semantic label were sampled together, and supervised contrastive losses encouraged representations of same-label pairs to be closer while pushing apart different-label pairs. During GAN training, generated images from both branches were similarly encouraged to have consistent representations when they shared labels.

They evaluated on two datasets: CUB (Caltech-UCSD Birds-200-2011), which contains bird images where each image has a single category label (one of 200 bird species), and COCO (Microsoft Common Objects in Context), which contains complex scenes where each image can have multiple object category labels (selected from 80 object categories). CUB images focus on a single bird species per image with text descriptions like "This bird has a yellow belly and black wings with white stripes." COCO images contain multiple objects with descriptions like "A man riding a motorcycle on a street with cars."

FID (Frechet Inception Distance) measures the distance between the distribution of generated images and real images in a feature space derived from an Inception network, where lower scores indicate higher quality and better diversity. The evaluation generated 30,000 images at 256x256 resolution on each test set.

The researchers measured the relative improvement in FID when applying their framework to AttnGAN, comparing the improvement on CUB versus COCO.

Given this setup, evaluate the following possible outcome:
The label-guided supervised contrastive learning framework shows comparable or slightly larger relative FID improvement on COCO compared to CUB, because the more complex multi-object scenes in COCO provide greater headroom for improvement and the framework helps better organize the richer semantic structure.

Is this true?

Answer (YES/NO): YES